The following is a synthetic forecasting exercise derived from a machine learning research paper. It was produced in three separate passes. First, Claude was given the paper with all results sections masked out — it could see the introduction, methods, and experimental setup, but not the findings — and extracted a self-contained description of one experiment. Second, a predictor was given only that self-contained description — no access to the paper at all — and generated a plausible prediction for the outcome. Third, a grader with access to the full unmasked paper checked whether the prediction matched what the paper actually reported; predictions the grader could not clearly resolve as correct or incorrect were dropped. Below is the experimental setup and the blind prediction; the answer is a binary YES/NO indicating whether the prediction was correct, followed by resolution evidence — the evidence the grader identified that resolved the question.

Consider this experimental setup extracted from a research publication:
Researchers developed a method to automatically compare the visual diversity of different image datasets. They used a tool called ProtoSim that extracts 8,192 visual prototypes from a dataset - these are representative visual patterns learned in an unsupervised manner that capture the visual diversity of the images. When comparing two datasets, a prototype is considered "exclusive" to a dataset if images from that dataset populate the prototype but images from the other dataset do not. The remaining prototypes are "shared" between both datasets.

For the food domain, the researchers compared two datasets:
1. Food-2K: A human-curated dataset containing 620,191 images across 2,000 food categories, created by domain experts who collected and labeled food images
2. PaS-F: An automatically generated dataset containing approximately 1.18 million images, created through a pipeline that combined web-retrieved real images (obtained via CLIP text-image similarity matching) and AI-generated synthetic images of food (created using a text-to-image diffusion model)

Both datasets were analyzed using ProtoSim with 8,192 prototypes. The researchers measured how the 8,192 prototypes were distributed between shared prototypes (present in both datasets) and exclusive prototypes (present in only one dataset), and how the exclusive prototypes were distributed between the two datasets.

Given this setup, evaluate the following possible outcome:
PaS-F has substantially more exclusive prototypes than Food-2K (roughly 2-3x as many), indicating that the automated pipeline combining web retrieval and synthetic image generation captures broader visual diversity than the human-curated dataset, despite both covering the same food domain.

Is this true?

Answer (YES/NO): YES